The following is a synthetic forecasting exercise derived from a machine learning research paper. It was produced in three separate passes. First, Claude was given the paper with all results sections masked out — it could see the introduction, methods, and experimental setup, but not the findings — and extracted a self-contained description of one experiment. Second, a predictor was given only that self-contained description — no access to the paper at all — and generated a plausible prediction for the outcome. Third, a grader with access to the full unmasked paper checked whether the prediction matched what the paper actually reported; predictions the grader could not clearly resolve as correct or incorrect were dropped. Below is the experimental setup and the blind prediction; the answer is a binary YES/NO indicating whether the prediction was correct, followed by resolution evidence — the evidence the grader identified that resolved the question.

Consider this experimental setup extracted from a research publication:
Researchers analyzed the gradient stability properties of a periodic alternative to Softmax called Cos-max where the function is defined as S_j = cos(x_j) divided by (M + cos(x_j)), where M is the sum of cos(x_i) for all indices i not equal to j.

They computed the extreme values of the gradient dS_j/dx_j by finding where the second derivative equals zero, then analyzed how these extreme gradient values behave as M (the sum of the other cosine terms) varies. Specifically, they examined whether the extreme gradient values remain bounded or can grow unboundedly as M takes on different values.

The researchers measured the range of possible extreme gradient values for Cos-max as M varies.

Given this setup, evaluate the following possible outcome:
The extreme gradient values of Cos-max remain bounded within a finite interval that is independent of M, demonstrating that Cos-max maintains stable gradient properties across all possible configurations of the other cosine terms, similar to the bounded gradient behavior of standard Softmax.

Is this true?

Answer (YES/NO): NO